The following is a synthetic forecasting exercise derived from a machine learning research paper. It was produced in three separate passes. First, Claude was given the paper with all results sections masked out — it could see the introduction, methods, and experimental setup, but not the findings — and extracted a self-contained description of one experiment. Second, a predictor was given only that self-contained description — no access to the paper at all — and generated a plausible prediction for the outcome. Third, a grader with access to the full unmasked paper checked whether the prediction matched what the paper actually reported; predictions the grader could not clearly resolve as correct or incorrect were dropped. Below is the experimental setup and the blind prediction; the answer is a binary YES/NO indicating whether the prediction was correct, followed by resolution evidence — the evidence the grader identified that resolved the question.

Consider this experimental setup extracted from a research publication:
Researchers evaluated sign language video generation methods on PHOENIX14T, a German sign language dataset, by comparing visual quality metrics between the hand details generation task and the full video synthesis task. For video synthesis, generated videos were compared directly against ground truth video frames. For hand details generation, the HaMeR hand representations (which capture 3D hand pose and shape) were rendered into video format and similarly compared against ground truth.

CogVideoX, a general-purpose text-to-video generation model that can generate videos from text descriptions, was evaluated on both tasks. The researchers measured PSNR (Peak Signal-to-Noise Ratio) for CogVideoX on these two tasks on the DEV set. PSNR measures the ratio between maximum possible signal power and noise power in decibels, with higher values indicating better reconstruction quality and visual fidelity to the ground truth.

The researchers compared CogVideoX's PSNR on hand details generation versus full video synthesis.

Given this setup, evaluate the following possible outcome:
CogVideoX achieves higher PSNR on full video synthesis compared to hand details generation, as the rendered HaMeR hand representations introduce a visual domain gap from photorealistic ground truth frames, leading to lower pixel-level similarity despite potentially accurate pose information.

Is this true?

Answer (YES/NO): NO